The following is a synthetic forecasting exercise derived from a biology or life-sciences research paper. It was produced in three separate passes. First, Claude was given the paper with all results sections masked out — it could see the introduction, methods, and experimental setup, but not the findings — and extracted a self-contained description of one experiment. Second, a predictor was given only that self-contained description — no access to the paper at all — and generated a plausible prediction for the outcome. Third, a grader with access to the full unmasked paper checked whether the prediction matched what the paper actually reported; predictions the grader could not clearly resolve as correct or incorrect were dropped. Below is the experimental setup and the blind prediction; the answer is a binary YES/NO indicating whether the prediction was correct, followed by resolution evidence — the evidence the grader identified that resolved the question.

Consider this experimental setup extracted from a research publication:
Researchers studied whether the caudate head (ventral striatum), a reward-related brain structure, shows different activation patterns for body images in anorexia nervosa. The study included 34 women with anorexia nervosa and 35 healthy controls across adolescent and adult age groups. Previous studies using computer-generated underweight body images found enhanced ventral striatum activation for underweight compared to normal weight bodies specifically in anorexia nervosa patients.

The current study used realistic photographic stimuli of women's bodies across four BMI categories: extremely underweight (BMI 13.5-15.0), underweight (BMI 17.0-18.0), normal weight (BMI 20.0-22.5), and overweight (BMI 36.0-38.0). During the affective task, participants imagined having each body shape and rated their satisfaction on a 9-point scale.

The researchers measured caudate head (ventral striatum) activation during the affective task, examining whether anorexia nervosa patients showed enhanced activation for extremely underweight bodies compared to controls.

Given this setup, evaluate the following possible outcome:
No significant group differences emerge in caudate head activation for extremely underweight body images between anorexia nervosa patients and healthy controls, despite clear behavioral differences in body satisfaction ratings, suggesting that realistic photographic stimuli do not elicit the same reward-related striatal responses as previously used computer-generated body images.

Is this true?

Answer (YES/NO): YES